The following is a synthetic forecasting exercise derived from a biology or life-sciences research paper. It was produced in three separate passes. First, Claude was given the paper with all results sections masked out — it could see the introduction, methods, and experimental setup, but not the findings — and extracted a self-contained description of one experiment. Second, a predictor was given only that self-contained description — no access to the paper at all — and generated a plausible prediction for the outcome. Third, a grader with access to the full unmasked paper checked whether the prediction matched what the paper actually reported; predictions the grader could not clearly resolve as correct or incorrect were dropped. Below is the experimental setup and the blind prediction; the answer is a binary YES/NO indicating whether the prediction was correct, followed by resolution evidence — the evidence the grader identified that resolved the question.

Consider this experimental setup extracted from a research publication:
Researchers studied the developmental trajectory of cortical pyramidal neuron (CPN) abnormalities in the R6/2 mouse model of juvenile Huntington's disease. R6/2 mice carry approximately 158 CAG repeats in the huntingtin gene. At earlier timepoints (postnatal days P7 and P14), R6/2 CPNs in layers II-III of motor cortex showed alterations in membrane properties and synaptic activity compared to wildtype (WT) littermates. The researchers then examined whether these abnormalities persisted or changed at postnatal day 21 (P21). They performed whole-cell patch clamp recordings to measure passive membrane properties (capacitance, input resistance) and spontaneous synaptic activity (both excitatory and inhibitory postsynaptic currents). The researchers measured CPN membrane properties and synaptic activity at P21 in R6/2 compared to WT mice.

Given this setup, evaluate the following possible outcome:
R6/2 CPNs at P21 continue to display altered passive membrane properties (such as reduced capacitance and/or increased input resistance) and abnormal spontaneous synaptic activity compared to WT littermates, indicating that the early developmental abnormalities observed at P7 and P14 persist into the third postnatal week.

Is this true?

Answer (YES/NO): NO